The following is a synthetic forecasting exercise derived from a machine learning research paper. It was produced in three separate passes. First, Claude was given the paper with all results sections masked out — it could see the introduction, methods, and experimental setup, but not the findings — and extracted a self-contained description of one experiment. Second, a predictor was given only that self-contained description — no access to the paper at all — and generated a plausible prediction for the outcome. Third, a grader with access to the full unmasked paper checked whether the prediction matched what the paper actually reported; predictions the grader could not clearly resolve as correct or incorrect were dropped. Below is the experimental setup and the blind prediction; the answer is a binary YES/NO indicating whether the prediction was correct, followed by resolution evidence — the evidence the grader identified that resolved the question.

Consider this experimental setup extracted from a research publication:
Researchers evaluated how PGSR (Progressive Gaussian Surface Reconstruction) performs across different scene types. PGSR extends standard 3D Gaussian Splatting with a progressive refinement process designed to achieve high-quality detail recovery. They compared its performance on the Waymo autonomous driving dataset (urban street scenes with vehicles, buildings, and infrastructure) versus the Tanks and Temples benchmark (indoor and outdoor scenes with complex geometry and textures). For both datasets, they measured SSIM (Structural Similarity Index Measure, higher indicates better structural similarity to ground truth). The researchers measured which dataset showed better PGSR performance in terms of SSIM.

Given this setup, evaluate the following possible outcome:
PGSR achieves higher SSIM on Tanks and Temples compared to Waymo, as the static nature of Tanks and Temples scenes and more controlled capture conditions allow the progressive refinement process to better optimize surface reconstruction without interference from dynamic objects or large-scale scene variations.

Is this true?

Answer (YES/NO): YES